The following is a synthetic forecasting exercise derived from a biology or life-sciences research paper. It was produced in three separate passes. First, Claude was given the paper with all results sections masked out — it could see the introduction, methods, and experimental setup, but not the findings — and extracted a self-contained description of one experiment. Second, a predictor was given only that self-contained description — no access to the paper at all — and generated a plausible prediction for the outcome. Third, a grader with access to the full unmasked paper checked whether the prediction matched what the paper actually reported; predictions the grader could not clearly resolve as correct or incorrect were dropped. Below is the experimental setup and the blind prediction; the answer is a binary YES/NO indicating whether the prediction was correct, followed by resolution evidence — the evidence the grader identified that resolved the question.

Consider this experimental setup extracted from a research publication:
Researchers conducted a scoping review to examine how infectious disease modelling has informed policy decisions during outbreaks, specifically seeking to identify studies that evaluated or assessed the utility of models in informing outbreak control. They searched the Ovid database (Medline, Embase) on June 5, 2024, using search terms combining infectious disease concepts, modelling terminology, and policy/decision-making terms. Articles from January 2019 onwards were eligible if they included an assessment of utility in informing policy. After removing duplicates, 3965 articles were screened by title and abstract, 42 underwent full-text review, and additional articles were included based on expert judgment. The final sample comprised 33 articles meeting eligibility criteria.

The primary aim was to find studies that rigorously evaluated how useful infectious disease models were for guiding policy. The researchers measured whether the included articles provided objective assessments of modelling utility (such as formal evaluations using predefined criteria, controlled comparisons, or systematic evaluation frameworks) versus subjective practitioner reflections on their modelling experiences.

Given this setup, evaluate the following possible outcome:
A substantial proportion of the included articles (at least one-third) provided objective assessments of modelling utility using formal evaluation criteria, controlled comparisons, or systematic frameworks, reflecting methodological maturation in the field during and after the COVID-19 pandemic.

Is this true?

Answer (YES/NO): NO